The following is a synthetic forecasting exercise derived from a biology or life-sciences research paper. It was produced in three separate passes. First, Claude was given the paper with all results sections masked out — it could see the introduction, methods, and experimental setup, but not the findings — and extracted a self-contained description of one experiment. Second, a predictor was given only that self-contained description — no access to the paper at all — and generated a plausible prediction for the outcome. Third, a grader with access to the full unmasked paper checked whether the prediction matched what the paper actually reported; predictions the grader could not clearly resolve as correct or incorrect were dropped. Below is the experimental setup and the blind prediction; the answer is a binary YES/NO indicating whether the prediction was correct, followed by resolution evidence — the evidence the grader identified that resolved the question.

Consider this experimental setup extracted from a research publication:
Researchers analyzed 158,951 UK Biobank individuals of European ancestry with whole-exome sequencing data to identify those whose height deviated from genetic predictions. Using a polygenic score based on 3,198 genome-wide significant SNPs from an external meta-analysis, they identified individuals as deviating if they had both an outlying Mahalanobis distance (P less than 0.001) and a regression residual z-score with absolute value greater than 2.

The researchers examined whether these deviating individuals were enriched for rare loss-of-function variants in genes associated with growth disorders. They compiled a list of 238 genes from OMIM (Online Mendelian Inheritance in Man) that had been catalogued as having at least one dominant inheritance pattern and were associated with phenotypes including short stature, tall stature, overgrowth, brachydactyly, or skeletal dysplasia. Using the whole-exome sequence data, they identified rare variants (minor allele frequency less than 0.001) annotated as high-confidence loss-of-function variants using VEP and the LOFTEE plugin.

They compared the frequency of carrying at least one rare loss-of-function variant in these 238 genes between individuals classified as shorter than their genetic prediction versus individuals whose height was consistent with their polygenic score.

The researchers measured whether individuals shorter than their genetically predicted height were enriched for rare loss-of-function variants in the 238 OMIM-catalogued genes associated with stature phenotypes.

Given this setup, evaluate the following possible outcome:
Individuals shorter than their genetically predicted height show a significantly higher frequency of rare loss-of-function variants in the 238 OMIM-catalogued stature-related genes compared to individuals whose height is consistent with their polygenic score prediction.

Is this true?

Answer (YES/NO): NO